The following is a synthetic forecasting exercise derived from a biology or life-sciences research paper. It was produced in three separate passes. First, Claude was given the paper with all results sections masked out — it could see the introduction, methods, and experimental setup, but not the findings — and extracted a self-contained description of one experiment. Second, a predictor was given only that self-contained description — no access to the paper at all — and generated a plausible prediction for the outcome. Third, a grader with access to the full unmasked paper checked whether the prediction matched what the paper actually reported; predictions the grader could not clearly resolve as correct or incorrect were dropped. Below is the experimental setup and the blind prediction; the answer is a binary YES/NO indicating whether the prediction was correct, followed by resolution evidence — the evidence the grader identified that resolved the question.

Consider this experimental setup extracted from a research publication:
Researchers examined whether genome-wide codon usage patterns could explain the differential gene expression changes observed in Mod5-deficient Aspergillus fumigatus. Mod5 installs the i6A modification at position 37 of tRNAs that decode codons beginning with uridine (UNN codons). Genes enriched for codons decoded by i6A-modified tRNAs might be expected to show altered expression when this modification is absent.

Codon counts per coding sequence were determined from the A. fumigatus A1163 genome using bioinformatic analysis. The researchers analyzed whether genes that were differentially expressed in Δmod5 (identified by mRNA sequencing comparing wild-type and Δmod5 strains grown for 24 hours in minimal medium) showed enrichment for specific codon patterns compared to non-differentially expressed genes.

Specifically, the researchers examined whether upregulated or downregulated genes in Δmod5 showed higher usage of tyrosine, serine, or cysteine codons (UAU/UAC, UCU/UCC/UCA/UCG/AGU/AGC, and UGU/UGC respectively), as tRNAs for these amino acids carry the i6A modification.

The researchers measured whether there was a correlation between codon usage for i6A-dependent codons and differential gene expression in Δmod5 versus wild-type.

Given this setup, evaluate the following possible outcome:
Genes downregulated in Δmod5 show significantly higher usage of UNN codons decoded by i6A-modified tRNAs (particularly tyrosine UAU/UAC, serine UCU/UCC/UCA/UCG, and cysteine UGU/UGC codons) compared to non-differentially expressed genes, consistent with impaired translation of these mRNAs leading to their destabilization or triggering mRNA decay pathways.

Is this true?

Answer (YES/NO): NO